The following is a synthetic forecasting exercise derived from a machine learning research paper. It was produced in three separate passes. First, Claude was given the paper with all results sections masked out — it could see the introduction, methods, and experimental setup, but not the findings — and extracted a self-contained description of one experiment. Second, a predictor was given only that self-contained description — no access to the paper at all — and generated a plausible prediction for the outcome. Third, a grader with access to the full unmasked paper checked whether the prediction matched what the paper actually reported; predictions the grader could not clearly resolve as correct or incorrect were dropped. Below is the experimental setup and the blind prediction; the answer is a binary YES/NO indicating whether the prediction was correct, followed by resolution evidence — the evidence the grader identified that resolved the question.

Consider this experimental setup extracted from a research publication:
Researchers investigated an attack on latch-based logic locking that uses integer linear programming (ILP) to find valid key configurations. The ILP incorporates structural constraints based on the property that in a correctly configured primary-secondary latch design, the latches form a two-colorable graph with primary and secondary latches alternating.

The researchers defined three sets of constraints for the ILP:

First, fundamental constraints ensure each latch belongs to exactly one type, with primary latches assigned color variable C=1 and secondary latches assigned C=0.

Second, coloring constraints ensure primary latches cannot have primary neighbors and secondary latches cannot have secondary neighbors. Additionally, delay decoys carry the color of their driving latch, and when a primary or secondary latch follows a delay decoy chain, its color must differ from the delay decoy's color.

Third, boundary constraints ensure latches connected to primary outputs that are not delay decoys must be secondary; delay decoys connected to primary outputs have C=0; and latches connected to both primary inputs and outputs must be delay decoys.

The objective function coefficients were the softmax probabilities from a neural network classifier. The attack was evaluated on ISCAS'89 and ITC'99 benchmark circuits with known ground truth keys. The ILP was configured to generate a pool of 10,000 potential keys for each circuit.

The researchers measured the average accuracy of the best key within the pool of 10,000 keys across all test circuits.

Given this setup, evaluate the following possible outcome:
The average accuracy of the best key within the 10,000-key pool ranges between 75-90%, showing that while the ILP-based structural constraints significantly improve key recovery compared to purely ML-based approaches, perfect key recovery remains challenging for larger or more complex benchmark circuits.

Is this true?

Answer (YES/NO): NO